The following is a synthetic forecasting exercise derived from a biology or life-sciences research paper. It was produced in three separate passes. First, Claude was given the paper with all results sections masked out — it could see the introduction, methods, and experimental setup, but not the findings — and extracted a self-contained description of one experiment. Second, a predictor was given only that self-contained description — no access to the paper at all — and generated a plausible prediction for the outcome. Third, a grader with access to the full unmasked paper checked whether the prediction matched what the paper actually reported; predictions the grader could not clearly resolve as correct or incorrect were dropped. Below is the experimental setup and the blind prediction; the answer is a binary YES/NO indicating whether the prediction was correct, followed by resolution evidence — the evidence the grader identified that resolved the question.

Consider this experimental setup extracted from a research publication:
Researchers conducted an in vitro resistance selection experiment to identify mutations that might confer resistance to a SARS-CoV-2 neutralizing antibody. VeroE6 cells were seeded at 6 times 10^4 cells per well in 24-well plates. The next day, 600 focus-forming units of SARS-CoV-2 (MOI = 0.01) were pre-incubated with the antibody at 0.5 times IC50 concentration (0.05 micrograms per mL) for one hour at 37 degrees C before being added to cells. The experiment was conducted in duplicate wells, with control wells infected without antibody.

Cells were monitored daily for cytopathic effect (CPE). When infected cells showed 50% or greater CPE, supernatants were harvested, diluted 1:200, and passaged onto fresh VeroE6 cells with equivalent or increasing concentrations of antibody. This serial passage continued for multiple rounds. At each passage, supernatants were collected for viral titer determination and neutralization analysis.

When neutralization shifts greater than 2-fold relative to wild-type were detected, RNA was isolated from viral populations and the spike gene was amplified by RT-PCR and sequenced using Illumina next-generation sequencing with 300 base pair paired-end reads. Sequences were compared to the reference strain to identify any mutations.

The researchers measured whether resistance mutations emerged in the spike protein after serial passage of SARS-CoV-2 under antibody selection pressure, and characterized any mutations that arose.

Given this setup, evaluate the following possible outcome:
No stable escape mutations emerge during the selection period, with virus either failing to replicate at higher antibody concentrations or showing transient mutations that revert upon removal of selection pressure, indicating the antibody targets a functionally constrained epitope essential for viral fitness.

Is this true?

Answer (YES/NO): NO